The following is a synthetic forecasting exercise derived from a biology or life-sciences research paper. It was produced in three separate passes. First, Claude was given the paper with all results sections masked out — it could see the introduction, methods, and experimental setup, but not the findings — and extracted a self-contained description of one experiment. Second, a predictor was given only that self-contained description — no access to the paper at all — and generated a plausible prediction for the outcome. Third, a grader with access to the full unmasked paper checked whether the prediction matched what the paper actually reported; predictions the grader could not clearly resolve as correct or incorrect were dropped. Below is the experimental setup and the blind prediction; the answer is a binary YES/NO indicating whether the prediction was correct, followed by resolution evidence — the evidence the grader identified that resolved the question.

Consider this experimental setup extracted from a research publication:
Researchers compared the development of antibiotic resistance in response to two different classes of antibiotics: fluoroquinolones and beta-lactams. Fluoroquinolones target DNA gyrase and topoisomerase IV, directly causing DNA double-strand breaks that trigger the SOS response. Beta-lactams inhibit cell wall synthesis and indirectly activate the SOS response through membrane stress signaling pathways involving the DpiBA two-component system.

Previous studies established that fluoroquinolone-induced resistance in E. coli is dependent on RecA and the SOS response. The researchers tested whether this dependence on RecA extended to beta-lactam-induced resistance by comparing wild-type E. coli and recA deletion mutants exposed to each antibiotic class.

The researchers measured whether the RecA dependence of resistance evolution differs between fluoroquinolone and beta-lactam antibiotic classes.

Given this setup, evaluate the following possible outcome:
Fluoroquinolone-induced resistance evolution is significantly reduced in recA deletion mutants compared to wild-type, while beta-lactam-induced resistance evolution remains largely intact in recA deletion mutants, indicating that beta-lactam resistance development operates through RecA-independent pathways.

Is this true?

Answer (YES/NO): NO